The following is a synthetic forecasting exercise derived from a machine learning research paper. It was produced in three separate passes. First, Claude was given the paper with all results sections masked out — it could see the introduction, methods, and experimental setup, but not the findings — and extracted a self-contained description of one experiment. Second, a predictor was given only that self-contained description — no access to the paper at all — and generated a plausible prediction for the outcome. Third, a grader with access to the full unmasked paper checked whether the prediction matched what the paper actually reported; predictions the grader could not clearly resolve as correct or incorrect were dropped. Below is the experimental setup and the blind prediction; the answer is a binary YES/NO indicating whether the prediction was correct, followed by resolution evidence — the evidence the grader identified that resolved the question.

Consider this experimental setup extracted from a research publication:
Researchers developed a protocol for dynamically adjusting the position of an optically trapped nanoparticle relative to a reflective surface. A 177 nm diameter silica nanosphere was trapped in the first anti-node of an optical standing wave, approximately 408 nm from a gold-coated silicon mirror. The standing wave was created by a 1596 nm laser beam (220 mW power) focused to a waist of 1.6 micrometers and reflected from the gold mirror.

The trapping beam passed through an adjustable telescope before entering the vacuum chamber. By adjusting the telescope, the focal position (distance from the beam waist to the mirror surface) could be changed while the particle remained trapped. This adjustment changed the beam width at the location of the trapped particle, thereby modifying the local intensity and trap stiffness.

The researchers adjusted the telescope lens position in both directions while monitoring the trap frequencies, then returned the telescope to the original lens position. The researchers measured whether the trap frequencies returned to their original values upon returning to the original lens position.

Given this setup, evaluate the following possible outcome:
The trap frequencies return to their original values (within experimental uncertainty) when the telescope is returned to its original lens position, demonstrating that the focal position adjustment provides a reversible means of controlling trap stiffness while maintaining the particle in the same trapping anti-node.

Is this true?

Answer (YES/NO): YES